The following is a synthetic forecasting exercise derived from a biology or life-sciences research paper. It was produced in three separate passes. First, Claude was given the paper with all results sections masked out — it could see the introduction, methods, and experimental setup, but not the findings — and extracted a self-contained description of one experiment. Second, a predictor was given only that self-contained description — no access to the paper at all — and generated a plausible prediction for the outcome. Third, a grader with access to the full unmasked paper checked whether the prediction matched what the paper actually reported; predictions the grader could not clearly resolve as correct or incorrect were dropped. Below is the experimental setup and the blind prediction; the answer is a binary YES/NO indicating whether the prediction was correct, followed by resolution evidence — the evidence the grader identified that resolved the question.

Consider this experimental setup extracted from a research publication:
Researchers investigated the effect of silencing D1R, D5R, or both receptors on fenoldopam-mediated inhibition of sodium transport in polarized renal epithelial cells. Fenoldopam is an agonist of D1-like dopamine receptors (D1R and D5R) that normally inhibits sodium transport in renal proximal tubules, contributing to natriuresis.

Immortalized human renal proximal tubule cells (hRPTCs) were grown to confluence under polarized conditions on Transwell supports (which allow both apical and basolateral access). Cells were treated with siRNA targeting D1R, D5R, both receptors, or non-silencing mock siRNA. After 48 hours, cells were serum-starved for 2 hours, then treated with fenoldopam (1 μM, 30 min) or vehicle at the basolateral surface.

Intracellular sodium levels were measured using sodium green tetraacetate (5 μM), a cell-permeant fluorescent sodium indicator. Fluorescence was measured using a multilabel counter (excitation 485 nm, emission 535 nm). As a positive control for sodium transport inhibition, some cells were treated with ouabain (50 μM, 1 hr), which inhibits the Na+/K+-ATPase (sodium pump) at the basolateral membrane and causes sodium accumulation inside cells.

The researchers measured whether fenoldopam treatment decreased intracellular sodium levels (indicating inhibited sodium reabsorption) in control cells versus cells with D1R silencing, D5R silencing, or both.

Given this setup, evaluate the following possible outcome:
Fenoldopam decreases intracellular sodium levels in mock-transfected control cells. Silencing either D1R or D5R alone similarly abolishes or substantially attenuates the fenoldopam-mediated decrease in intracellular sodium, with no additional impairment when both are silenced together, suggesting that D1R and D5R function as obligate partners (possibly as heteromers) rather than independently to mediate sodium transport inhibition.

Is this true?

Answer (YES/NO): NO